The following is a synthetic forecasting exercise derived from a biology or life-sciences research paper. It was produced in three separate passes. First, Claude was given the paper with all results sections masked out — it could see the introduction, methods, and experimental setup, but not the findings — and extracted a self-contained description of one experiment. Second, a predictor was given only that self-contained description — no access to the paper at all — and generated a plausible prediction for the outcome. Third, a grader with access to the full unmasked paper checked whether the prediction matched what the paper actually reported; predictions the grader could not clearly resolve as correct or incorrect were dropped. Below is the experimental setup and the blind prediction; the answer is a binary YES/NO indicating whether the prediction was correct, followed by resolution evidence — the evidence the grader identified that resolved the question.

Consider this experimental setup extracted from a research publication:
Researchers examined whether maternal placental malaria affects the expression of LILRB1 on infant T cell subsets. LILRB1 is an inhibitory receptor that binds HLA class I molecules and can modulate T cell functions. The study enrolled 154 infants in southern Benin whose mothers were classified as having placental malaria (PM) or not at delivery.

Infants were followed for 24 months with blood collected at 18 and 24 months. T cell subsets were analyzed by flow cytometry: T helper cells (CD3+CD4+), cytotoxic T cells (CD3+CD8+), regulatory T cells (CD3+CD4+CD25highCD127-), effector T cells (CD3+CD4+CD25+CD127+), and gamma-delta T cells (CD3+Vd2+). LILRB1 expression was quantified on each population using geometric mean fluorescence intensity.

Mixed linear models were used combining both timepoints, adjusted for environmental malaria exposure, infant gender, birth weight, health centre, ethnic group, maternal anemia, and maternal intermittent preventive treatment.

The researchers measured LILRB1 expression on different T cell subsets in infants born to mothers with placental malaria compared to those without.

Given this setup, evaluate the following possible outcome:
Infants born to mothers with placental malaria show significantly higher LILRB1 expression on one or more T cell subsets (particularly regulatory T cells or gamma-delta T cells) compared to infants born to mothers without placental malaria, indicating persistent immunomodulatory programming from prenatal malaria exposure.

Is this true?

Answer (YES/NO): NO